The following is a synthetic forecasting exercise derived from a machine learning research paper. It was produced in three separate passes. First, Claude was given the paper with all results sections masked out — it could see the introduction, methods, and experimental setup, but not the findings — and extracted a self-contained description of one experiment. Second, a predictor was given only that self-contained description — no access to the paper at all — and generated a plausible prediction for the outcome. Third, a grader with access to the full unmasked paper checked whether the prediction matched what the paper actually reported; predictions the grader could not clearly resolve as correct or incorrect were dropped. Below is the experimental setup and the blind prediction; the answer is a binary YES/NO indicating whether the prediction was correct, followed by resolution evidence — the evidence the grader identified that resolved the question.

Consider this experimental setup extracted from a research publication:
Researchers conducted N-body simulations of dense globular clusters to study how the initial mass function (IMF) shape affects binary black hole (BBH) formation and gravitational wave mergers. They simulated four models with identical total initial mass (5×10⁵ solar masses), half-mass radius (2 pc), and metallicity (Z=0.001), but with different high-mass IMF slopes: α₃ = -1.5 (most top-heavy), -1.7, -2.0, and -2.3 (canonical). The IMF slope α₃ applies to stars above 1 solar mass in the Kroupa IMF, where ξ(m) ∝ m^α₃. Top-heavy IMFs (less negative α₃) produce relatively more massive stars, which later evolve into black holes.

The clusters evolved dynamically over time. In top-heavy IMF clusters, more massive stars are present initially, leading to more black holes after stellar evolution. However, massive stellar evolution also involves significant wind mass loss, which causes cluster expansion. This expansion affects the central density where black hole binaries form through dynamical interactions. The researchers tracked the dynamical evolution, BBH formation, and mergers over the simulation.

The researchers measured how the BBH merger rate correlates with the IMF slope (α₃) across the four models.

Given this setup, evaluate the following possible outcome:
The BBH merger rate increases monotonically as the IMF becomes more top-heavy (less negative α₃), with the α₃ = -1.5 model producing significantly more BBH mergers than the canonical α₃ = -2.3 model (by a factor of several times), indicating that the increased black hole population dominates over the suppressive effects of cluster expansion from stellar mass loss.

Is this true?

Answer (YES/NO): NO